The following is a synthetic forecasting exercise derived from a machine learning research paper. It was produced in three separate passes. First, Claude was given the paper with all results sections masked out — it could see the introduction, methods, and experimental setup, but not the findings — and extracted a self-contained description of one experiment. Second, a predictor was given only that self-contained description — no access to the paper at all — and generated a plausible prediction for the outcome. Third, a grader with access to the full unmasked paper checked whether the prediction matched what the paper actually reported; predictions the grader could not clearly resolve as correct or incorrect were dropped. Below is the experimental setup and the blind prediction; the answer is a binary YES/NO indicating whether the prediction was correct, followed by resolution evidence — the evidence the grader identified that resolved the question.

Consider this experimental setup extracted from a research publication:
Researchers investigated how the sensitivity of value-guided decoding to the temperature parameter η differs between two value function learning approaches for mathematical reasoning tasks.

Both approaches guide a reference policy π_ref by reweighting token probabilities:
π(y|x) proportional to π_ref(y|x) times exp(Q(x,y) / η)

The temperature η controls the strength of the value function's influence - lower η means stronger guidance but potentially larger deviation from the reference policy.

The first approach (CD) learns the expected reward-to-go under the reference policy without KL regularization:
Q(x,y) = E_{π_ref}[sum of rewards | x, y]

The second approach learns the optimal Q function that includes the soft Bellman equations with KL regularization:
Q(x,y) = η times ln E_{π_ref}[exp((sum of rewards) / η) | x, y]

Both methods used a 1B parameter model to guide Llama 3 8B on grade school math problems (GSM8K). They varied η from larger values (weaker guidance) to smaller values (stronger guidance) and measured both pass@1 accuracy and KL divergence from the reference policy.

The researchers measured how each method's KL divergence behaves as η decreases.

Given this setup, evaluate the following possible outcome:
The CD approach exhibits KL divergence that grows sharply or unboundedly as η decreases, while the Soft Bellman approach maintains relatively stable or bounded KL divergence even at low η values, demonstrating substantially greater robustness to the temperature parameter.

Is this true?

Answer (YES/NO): YES